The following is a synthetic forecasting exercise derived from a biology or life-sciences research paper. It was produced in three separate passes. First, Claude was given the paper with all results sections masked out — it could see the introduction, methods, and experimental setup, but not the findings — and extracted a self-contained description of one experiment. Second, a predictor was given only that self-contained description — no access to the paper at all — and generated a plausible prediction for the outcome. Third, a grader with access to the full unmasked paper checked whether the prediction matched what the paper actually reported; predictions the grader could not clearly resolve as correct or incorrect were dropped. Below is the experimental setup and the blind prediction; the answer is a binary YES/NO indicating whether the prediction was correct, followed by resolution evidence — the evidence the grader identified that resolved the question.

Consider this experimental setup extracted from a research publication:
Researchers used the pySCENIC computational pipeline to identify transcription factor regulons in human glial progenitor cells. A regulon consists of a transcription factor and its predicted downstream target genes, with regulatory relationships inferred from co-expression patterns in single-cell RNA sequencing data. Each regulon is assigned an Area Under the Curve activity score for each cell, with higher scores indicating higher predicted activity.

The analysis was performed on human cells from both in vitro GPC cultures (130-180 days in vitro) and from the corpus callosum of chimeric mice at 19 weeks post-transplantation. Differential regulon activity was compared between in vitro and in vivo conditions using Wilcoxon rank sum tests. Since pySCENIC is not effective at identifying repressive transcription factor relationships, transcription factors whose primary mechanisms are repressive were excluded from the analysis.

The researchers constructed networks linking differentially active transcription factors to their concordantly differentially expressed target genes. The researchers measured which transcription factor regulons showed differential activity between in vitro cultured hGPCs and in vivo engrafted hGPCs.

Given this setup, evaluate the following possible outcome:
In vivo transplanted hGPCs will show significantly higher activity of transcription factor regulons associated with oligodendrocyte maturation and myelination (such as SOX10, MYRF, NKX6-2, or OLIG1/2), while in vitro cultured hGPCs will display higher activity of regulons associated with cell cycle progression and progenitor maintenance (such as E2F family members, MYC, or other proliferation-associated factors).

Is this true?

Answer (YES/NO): YES